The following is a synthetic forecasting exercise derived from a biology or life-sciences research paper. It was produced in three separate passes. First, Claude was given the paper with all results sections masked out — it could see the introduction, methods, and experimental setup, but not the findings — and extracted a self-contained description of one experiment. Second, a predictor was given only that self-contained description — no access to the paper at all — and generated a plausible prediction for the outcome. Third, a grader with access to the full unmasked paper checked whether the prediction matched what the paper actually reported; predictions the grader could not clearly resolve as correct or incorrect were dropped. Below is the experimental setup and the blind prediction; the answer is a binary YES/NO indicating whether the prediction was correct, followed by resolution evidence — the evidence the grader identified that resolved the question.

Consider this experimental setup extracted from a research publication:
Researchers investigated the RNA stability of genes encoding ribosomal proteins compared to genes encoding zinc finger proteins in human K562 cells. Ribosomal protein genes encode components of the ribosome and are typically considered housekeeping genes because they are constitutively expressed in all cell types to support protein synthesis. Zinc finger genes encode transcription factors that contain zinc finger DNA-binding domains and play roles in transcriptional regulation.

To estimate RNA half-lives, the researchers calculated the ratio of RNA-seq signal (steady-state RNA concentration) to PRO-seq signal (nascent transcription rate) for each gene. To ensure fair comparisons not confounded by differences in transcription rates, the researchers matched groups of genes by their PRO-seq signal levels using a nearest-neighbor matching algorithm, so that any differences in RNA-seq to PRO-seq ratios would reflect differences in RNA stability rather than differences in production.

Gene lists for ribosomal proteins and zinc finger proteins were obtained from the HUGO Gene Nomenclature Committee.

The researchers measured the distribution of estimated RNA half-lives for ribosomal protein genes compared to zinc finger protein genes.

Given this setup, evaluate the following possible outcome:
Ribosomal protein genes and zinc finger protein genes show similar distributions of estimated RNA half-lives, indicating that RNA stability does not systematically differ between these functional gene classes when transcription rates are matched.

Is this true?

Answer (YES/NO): NO